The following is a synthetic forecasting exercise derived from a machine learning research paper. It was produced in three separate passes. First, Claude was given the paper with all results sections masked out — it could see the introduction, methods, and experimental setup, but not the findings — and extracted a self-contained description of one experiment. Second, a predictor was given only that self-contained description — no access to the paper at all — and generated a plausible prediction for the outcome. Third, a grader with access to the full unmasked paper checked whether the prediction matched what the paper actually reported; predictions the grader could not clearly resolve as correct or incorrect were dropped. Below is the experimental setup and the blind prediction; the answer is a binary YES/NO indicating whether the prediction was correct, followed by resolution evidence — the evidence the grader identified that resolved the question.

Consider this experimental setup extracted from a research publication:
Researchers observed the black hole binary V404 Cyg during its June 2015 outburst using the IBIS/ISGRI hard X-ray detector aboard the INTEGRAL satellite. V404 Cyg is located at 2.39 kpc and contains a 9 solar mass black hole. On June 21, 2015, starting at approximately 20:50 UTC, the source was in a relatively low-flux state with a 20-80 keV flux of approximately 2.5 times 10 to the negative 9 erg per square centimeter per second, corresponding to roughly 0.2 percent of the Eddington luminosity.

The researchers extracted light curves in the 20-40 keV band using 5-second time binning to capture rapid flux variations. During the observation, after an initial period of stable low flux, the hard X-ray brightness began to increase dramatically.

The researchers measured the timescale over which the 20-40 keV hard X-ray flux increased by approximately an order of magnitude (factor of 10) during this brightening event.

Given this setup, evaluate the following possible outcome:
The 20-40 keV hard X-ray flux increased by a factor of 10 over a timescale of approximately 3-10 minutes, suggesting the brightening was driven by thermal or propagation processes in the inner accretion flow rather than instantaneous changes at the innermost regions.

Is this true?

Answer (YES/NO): NO